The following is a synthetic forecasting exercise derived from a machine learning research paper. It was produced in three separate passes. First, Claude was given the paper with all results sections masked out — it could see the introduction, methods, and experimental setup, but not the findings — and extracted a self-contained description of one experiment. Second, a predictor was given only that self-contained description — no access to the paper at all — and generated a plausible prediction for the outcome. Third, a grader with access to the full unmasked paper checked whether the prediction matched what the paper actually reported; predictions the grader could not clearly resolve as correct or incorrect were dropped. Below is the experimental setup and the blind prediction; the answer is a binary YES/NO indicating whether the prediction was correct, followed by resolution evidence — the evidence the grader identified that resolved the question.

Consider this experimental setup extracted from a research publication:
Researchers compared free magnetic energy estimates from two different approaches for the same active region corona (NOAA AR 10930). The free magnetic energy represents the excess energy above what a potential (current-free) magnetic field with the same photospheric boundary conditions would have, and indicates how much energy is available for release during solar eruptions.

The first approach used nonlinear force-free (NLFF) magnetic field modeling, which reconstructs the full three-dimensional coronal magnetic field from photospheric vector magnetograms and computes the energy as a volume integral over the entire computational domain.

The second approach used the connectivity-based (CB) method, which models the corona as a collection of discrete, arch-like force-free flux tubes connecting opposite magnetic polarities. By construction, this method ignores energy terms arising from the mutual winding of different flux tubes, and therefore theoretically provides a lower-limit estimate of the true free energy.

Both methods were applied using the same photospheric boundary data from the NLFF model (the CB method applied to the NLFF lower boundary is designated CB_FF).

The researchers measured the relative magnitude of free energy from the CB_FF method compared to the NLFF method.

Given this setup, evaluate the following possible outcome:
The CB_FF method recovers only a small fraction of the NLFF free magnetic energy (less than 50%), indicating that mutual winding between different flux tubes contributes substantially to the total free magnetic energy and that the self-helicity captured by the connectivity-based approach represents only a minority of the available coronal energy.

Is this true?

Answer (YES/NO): NO